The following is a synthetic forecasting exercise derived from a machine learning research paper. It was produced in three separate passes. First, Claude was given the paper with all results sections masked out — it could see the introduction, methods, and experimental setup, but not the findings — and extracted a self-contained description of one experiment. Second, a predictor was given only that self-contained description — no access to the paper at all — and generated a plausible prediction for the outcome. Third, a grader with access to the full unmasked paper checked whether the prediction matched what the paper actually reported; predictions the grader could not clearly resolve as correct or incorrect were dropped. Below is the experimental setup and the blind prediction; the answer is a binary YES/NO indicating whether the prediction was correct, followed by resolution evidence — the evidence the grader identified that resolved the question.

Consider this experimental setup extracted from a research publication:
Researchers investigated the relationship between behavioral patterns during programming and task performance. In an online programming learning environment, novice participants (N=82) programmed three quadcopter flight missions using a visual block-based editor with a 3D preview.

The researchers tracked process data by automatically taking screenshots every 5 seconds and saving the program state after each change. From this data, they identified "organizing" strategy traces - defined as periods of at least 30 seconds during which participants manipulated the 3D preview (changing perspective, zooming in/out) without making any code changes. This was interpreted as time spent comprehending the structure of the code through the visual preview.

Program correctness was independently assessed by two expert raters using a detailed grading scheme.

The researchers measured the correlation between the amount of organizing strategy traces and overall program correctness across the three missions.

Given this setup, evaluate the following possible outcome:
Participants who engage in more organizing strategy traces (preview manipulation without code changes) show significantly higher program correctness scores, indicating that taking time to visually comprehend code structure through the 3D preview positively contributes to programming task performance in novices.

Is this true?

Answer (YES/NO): YES